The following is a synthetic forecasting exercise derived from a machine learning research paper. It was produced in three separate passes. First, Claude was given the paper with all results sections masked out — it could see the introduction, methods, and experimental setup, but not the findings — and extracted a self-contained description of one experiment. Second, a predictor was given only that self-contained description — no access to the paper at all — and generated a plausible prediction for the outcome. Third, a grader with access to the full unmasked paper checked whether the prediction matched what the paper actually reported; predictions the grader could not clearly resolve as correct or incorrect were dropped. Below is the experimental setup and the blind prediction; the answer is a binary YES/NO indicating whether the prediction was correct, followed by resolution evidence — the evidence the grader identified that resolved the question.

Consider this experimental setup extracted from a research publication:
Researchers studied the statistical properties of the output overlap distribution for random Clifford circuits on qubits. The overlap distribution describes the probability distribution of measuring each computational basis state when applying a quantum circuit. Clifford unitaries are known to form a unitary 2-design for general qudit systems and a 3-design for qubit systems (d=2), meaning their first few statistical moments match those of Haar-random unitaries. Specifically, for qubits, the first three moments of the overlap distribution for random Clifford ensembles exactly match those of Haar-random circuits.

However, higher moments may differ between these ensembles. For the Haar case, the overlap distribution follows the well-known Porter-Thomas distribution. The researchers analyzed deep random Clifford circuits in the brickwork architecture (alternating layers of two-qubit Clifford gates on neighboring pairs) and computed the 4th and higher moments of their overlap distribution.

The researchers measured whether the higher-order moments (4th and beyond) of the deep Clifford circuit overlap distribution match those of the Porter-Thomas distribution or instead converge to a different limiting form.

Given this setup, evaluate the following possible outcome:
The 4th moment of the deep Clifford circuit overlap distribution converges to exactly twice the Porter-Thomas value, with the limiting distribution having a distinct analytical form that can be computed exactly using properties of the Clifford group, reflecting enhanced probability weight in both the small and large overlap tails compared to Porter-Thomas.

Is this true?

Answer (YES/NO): NO